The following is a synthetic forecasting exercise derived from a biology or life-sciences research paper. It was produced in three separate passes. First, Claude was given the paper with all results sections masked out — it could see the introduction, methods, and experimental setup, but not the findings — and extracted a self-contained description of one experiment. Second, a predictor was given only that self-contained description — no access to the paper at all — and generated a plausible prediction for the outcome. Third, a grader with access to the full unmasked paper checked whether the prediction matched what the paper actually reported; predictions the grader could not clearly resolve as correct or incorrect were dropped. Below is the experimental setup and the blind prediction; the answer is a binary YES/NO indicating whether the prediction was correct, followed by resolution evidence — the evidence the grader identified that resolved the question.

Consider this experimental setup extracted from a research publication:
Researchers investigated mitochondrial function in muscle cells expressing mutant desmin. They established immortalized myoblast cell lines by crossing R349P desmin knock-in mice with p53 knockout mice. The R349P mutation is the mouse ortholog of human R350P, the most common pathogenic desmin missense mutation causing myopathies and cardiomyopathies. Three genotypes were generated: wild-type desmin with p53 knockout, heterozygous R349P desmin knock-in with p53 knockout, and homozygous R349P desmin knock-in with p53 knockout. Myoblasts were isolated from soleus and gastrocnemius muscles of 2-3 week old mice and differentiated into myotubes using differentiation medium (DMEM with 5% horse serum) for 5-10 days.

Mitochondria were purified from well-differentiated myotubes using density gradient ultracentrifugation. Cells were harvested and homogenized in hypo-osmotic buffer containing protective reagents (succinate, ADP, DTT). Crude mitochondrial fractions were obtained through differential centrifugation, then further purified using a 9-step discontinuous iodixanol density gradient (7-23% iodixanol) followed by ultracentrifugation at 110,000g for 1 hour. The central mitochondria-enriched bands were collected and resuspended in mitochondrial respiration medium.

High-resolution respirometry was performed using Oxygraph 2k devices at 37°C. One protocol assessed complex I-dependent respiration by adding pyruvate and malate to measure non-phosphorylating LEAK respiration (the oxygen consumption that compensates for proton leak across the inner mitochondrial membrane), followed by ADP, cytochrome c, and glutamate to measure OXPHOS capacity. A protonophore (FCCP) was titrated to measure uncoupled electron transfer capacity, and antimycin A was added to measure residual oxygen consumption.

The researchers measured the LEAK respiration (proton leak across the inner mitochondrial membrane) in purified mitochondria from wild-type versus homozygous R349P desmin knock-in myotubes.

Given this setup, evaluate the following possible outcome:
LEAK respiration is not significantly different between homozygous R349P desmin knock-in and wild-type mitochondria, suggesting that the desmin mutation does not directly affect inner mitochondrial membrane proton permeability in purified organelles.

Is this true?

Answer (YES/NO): NO